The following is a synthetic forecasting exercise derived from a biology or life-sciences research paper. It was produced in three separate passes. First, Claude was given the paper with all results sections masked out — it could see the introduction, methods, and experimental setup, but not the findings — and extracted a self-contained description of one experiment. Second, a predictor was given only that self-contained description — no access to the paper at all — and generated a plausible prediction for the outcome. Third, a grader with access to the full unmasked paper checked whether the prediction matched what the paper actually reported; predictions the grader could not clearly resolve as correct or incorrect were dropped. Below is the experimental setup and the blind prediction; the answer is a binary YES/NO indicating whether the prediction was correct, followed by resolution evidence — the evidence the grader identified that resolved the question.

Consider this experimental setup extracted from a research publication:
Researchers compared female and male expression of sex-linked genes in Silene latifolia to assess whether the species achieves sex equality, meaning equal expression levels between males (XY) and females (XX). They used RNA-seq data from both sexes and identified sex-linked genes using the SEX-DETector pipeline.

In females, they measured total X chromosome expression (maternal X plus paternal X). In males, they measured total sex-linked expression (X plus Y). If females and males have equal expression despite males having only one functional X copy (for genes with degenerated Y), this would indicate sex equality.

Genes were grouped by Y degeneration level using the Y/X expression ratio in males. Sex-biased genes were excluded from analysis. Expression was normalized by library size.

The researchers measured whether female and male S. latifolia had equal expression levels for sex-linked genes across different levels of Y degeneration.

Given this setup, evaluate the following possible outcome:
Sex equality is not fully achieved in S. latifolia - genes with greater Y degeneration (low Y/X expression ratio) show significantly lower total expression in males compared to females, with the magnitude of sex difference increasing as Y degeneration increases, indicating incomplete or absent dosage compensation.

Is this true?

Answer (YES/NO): NO